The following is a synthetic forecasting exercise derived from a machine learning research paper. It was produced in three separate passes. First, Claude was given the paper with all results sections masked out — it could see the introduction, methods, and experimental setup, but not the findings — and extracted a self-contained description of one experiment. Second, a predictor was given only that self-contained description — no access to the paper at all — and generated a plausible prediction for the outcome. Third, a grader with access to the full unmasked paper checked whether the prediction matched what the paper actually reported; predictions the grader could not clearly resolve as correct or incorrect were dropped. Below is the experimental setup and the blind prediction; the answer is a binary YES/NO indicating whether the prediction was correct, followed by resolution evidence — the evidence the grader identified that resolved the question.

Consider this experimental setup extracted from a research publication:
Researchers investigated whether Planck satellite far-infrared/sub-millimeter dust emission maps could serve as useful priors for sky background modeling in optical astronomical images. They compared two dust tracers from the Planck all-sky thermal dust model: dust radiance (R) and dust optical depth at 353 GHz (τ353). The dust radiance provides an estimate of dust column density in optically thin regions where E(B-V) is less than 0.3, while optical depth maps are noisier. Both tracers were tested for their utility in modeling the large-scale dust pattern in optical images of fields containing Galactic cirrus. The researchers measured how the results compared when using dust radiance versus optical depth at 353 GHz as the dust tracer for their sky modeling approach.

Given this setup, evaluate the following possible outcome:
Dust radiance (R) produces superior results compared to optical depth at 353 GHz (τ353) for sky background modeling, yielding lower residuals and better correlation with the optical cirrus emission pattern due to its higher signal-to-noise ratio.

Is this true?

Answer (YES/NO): NO